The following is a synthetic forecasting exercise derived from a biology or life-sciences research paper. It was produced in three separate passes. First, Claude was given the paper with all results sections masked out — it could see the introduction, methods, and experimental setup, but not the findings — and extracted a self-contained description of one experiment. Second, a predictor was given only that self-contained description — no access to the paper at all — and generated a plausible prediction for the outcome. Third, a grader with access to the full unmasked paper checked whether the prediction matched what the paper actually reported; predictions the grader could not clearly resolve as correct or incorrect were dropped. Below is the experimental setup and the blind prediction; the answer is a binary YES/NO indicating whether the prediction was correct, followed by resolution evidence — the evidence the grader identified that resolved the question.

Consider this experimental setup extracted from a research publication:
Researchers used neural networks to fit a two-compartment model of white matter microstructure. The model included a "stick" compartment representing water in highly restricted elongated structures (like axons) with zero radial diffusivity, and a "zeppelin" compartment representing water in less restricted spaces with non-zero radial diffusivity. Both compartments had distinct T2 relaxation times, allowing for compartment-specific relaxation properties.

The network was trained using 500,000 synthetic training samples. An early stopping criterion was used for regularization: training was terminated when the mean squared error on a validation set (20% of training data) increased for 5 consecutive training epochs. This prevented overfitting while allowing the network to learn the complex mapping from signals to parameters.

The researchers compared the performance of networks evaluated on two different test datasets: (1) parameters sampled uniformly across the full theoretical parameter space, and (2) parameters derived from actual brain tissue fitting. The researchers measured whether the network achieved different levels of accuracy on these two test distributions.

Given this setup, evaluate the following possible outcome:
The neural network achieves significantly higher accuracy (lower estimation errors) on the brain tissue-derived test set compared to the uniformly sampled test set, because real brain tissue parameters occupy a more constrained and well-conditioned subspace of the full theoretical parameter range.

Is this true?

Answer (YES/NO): NO